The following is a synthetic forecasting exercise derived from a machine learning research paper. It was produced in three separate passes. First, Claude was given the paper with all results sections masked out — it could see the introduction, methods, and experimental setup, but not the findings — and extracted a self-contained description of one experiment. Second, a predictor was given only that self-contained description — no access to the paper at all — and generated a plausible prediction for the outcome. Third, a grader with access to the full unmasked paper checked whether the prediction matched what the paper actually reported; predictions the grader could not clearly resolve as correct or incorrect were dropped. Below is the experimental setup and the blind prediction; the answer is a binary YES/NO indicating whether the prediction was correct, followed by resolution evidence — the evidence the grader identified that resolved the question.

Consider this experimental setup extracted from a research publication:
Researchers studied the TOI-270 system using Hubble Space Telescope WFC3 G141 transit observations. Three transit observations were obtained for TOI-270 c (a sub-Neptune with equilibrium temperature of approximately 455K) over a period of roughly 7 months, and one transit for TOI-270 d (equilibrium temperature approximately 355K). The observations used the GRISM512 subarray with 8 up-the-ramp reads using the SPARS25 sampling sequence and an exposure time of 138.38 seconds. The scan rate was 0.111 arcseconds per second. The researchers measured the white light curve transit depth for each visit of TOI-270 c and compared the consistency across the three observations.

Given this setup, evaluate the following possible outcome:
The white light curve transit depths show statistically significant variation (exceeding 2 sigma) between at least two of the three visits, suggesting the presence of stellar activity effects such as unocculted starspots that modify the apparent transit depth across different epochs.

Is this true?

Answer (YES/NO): YES